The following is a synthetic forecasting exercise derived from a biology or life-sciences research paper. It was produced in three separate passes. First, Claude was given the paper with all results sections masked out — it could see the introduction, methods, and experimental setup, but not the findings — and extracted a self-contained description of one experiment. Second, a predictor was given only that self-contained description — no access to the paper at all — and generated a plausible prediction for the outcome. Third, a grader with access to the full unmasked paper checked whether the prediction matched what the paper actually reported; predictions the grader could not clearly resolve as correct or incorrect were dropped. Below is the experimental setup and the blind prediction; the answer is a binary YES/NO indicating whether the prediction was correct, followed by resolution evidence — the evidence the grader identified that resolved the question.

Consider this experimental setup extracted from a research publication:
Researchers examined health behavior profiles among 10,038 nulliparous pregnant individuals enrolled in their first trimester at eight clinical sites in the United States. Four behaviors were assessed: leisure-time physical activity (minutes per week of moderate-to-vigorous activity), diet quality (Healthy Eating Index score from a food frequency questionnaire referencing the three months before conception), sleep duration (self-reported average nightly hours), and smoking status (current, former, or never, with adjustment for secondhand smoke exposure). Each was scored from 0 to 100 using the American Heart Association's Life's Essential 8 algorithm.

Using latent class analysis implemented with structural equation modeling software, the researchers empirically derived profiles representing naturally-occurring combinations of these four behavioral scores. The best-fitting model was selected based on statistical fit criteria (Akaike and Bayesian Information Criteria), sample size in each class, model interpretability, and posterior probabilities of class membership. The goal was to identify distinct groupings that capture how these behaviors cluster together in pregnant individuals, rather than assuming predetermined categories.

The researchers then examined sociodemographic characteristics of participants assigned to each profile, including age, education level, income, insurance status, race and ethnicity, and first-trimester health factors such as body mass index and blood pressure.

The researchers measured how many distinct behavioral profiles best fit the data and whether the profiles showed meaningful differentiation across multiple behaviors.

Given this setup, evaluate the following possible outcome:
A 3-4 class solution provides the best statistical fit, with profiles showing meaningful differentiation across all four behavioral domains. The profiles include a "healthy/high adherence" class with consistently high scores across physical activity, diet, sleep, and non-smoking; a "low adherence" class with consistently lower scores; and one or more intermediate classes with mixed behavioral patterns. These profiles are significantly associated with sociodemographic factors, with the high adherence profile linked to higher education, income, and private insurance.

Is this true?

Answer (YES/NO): YES